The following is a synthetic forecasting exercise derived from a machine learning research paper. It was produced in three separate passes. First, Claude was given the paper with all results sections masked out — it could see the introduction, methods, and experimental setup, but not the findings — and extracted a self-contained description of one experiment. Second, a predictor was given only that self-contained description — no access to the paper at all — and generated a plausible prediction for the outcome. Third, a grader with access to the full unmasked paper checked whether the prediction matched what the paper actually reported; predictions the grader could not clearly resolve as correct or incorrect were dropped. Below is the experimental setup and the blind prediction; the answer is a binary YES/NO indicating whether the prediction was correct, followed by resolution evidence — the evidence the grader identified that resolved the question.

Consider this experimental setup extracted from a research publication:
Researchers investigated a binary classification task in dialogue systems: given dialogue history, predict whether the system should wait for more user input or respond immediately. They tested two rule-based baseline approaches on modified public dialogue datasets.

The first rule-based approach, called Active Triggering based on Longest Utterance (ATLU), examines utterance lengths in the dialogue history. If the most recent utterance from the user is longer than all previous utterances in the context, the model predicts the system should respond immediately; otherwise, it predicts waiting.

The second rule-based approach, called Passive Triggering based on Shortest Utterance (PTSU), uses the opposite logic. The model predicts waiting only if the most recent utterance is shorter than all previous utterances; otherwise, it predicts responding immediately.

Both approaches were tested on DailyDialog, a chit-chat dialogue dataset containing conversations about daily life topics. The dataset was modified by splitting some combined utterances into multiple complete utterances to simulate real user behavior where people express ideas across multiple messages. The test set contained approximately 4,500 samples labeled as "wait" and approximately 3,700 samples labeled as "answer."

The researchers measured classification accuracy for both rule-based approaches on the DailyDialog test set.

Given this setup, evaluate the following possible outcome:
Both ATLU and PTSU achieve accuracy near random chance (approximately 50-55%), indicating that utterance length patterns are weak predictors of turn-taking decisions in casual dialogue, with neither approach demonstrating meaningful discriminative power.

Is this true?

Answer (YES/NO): NO